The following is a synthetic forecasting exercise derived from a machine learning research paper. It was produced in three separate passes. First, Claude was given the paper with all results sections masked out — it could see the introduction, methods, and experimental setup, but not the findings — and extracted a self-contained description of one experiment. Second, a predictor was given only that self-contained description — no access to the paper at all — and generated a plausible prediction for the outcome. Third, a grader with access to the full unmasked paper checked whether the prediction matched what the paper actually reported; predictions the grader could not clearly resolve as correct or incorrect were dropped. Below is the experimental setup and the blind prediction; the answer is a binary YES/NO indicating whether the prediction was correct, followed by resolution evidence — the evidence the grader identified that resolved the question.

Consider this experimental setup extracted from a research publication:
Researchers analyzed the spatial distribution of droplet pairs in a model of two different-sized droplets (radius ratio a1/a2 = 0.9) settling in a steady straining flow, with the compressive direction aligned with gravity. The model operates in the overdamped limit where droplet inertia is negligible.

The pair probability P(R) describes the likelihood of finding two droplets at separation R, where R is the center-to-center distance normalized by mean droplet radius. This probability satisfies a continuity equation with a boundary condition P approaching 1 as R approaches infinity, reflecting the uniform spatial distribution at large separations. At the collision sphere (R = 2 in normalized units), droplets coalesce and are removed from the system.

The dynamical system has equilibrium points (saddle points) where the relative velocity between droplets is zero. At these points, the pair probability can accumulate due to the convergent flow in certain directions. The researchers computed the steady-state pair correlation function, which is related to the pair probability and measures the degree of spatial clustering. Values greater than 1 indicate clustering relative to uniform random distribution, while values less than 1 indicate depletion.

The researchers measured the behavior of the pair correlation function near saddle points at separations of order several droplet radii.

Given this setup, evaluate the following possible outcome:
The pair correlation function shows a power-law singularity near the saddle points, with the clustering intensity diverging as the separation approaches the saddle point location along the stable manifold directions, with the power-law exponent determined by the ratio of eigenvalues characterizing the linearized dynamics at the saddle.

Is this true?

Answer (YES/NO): NO